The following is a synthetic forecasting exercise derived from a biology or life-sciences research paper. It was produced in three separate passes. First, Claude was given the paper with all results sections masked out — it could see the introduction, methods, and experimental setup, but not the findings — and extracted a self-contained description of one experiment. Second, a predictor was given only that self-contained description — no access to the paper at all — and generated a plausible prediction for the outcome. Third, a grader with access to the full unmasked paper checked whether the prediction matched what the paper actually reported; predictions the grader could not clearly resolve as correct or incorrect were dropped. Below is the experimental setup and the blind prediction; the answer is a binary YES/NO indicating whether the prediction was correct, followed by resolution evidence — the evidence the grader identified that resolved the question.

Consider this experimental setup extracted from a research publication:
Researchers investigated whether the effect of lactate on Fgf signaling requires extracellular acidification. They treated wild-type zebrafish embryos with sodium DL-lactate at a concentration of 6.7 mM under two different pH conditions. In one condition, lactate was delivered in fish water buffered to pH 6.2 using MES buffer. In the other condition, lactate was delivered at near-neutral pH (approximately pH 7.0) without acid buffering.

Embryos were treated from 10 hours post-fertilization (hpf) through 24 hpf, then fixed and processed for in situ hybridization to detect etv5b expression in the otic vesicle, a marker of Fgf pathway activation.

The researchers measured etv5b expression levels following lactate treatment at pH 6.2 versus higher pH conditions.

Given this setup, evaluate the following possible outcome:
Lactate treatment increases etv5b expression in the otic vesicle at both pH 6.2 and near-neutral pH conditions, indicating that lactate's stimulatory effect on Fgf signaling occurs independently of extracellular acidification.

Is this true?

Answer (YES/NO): NO